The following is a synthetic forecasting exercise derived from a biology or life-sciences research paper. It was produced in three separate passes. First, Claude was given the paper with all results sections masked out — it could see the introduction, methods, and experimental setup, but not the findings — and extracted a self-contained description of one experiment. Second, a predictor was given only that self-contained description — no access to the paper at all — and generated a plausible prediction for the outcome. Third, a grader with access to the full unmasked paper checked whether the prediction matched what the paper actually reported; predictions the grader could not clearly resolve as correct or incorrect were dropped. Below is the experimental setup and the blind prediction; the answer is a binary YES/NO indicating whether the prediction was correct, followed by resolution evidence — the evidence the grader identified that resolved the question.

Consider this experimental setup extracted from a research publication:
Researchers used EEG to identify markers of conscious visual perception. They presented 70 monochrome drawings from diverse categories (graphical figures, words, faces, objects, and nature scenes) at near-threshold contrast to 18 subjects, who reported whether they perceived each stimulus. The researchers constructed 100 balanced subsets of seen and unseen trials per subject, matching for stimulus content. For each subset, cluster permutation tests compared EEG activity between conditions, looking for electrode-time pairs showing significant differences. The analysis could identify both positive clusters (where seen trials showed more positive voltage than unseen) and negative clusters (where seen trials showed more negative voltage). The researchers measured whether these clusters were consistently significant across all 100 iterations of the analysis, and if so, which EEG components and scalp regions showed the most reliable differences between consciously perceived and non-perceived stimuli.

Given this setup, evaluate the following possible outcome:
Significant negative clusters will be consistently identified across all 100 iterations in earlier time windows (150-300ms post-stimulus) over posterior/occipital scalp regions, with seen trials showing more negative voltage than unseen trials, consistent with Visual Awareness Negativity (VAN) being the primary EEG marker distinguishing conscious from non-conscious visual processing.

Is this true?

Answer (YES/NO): NO